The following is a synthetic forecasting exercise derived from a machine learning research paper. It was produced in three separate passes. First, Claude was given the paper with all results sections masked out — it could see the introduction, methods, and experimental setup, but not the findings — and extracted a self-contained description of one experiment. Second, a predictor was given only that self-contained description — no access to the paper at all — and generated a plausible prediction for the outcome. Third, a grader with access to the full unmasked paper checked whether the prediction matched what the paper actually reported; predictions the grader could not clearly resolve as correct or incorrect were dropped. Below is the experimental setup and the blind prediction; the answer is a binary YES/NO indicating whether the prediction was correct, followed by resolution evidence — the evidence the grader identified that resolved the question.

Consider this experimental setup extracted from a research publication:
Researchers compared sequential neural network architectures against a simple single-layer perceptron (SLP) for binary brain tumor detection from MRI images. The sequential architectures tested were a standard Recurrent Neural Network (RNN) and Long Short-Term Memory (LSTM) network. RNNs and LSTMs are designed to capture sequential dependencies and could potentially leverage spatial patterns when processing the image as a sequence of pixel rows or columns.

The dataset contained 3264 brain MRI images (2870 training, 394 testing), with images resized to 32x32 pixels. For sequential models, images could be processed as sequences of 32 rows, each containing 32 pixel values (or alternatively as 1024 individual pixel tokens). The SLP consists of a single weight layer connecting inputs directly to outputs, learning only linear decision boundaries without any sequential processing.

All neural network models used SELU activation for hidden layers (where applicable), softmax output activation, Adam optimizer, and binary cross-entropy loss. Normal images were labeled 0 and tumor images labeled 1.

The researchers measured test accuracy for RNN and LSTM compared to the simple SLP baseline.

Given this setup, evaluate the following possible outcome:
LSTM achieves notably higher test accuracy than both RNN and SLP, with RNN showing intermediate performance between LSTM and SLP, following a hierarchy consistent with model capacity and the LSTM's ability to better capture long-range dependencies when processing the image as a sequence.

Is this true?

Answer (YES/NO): NO